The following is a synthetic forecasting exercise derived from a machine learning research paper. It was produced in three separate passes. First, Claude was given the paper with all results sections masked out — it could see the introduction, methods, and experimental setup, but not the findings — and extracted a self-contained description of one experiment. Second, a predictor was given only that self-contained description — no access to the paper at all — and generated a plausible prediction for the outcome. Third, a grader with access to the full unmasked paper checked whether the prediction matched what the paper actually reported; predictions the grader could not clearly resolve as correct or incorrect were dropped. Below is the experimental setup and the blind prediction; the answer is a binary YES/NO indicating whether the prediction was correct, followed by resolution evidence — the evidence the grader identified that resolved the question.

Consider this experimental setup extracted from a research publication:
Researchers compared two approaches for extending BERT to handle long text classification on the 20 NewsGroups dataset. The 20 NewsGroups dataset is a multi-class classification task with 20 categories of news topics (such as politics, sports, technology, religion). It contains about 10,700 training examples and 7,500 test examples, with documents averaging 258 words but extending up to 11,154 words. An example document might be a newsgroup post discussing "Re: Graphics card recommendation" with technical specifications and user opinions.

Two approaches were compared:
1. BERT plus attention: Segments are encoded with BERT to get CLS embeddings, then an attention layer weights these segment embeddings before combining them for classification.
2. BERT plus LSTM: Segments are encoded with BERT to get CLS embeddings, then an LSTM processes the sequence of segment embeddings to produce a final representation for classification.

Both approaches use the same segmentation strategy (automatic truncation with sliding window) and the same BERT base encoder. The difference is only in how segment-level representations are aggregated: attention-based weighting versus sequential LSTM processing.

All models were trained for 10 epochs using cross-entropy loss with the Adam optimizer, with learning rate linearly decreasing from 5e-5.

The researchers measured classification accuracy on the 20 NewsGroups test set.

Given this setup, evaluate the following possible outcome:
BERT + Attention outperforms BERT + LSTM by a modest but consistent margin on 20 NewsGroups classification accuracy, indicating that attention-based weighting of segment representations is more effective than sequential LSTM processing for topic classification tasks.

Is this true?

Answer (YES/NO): YES